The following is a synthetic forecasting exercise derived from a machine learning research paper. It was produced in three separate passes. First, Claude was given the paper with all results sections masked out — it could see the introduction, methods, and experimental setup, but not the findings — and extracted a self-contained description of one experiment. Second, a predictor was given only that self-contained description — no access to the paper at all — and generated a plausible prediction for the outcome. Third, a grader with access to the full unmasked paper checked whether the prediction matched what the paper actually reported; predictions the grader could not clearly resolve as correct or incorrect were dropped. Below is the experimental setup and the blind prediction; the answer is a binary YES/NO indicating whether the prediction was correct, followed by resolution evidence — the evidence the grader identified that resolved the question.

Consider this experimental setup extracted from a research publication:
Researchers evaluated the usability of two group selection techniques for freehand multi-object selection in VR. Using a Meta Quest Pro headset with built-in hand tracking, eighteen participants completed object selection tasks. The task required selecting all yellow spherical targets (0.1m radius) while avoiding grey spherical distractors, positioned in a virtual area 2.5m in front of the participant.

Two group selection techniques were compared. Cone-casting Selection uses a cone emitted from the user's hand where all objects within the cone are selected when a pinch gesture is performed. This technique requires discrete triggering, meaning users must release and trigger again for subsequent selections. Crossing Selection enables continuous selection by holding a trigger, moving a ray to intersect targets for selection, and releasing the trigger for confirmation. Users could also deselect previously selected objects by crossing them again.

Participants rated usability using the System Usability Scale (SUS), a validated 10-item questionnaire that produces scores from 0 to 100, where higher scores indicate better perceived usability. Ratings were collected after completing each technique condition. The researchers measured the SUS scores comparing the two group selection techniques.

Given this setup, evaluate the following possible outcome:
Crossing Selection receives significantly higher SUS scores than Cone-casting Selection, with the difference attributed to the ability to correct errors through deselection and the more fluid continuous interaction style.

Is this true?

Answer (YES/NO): NO